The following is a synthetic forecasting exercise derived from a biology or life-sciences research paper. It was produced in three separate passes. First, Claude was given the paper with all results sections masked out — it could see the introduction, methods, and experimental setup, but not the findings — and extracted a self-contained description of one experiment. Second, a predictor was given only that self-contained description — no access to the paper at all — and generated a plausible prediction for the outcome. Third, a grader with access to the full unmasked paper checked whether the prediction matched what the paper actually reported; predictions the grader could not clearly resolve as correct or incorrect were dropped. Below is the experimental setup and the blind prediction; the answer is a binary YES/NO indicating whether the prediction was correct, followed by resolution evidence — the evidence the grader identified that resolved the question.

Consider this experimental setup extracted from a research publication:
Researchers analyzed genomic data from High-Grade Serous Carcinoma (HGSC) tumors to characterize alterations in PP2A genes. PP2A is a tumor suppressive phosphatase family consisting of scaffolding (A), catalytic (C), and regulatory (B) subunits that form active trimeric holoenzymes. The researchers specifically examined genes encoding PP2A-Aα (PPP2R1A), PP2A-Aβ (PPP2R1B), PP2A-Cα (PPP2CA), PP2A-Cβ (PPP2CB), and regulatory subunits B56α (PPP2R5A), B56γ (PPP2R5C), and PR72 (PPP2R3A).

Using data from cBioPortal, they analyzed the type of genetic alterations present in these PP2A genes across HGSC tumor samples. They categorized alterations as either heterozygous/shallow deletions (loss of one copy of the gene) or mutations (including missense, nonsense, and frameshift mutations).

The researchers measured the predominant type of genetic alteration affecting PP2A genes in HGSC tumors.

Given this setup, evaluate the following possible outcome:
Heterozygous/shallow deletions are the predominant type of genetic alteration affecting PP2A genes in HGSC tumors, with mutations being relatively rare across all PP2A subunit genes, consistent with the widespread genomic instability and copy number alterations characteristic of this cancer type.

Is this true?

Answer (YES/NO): YES